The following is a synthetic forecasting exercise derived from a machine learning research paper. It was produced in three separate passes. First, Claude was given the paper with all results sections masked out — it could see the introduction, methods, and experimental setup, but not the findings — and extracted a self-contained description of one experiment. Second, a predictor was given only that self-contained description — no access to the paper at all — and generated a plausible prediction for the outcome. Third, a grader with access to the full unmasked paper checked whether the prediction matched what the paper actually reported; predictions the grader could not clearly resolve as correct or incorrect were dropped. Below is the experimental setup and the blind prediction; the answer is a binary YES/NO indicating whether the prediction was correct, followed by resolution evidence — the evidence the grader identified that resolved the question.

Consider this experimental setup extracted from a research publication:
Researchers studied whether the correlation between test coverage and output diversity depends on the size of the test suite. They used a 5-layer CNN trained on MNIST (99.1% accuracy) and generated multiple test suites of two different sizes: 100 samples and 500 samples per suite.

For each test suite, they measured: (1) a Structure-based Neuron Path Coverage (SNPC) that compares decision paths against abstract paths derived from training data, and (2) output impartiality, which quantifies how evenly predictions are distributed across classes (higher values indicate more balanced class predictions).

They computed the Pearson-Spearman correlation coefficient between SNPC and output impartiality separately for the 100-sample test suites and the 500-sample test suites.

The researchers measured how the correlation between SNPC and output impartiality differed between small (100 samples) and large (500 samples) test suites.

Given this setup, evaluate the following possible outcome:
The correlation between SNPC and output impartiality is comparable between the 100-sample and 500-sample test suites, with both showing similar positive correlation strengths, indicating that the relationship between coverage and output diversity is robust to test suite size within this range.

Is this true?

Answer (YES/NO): NO